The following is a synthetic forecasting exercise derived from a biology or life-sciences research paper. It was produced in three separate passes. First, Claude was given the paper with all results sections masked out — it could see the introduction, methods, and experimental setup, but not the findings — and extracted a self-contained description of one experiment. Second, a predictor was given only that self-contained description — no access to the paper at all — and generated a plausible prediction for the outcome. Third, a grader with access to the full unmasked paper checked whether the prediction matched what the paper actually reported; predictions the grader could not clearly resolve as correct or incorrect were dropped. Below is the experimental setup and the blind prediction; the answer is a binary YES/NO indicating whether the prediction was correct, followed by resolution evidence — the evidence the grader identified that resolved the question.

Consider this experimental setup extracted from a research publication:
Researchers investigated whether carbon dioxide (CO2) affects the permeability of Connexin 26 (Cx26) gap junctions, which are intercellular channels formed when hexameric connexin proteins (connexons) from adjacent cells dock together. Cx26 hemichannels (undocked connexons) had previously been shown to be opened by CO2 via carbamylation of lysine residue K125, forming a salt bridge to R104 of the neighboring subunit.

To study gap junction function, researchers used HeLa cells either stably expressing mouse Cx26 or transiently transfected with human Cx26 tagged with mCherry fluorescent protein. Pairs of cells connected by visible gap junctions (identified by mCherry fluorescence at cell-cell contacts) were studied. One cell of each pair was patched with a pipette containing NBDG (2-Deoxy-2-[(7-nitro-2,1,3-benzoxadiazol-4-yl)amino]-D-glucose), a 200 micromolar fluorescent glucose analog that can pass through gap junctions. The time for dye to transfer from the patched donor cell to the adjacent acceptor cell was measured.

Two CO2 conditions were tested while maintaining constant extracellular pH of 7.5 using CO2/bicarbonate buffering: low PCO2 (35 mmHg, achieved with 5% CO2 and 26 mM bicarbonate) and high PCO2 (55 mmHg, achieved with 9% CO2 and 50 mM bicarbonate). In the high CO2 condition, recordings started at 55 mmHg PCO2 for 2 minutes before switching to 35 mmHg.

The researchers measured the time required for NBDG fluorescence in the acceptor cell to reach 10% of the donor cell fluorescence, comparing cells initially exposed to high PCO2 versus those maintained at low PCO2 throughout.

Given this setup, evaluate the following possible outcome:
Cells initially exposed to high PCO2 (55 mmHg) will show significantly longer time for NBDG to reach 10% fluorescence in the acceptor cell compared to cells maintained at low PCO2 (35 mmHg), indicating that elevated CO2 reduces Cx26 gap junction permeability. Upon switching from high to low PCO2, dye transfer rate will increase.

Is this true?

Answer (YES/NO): YES